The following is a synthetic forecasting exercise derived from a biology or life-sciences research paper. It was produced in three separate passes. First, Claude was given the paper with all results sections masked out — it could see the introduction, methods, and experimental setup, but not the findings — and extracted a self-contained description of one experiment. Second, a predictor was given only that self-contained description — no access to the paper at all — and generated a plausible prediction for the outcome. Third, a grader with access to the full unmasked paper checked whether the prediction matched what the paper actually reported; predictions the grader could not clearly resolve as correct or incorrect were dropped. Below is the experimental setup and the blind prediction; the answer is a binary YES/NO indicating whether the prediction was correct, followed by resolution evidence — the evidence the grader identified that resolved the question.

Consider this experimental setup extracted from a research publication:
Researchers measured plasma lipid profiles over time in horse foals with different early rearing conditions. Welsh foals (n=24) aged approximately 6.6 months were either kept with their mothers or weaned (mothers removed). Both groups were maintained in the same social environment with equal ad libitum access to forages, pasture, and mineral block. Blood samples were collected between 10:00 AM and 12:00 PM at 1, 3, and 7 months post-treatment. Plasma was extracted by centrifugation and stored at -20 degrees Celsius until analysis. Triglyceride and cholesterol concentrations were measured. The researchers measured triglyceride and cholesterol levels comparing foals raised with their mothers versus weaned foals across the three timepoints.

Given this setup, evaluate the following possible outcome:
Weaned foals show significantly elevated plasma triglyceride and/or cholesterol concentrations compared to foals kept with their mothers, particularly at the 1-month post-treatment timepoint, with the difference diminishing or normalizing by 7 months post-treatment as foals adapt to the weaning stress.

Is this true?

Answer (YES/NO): NO